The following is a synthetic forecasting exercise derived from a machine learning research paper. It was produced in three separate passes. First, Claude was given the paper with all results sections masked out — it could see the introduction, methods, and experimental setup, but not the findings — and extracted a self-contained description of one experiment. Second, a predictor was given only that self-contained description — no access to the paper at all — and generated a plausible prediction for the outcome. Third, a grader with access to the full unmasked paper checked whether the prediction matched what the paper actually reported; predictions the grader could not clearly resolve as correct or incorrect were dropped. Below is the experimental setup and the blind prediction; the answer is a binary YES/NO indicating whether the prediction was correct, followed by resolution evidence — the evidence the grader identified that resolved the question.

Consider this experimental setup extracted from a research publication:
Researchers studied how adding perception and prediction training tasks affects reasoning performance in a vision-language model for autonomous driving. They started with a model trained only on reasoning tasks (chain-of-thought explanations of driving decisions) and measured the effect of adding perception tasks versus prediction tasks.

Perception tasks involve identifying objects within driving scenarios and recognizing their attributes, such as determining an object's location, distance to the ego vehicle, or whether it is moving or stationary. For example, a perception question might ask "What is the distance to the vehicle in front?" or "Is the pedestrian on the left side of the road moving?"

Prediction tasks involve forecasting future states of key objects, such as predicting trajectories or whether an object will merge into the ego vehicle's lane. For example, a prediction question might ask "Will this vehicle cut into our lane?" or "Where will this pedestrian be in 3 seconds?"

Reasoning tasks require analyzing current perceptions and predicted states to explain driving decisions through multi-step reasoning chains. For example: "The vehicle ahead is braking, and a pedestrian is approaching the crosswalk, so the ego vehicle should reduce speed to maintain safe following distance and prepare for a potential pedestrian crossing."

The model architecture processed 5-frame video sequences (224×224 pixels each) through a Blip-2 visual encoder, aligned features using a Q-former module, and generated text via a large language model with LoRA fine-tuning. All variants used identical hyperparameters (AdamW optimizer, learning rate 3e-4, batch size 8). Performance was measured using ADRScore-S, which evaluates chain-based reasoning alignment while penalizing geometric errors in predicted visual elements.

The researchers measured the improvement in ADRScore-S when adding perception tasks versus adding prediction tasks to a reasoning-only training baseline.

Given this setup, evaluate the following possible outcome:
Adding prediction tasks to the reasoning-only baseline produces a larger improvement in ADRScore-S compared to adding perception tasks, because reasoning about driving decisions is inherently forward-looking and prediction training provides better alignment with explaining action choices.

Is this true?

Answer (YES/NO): YES